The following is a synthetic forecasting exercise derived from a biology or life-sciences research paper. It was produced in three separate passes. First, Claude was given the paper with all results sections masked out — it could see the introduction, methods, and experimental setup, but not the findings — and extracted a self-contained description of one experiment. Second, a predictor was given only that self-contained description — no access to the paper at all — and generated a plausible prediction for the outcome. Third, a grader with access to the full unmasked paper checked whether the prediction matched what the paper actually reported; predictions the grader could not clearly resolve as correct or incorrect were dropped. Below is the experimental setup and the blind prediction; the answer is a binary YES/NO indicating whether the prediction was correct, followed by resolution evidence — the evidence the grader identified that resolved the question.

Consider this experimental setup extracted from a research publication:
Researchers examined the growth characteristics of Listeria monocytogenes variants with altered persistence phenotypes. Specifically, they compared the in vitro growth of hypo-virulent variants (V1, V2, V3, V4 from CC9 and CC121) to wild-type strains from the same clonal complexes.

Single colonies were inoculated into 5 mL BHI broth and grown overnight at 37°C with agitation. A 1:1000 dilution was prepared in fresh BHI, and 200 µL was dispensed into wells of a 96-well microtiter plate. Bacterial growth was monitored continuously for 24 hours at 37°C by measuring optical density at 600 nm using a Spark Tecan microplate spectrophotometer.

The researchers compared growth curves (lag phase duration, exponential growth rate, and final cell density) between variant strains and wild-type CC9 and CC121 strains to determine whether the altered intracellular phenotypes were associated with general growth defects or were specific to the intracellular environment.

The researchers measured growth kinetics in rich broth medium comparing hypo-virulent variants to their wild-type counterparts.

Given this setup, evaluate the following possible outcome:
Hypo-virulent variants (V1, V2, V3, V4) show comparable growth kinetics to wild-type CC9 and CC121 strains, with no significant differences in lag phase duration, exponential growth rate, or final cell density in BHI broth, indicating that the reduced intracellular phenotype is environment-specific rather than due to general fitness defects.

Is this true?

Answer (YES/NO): YES